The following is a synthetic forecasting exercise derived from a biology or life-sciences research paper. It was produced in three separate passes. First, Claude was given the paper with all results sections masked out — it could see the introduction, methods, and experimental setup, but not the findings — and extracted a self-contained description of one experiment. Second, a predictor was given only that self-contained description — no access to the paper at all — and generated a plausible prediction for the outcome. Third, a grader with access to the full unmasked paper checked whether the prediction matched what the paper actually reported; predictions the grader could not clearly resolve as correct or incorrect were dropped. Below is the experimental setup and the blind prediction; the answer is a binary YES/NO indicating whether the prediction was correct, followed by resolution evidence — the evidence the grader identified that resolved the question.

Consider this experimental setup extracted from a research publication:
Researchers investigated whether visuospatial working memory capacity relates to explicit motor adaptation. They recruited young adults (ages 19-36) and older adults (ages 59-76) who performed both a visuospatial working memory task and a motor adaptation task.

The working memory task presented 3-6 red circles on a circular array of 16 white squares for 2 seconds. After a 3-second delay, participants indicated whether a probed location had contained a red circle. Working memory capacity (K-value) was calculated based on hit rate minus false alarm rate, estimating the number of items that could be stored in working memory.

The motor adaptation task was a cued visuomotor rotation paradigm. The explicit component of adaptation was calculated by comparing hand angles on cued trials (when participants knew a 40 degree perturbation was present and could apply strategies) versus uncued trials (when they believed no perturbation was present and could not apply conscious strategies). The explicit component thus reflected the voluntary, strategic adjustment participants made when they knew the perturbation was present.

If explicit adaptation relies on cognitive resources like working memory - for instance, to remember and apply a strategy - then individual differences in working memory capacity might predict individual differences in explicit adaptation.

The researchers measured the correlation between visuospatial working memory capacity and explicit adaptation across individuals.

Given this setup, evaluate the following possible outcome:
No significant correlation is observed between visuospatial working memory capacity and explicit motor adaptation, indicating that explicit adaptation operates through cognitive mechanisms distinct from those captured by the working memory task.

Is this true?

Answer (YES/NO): NO